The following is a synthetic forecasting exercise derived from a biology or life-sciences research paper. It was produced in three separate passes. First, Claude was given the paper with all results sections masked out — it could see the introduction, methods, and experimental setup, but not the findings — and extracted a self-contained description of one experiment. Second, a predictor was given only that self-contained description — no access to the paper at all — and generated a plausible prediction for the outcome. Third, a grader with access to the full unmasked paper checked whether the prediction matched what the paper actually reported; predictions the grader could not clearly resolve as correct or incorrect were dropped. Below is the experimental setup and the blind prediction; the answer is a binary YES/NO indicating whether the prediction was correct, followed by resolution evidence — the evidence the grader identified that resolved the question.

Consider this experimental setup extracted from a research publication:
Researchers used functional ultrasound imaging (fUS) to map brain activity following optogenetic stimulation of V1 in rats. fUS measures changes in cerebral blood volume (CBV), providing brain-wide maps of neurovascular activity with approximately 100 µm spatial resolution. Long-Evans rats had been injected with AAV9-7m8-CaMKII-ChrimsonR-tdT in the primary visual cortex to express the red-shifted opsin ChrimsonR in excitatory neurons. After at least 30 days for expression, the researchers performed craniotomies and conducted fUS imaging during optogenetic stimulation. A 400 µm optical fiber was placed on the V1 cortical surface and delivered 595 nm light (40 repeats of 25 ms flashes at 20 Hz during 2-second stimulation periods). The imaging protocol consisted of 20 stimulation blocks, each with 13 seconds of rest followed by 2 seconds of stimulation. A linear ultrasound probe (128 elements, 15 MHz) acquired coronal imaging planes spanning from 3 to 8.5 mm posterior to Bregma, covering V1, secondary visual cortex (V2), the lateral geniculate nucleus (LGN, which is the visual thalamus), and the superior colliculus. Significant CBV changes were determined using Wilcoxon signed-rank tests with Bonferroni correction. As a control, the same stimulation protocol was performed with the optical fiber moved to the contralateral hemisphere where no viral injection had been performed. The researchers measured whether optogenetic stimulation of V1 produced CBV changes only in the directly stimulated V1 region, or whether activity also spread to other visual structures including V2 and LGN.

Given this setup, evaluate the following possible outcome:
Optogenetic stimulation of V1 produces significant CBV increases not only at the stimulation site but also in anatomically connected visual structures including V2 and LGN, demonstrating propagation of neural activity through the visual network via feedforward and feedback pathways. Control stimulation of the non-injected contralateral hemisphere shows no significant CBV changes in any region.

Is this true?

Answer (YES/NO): YES